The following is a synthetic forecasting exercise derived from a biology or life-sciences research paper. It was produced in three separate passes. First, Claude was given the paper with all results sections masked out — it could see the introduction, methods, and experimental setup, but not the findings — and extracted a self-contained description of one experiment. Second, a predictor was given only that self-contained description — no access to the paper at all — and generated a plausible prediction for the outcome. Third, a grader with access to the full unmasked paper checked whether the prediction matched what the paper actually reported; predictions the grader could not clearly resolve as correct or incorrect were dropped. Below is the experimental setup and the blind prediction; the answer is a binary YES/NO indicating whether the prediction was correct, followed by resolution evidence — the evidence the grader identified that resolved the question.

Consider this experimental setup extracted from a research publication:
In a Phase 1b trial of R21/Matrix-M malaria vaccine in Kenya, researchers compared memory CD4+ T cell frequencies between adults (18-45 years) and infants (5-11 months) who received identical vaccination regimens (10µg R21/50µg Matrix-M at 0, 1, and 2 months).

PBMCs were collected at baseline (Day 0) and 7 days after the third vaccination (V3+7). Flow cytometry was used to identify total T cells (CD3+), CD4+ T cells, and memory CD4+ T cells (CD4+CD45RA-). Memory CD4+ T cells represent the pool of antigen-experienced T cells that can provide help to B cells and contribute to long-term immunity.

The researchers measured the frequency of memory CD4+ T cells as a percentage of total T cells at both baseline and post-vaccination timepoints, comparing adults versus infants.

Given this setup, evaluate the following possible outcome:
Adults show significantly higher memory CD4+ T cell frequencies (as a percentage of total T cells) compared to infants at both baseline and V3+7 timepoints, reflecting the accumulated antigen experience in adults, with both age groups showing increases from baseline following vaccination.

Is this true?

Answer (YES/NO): NO